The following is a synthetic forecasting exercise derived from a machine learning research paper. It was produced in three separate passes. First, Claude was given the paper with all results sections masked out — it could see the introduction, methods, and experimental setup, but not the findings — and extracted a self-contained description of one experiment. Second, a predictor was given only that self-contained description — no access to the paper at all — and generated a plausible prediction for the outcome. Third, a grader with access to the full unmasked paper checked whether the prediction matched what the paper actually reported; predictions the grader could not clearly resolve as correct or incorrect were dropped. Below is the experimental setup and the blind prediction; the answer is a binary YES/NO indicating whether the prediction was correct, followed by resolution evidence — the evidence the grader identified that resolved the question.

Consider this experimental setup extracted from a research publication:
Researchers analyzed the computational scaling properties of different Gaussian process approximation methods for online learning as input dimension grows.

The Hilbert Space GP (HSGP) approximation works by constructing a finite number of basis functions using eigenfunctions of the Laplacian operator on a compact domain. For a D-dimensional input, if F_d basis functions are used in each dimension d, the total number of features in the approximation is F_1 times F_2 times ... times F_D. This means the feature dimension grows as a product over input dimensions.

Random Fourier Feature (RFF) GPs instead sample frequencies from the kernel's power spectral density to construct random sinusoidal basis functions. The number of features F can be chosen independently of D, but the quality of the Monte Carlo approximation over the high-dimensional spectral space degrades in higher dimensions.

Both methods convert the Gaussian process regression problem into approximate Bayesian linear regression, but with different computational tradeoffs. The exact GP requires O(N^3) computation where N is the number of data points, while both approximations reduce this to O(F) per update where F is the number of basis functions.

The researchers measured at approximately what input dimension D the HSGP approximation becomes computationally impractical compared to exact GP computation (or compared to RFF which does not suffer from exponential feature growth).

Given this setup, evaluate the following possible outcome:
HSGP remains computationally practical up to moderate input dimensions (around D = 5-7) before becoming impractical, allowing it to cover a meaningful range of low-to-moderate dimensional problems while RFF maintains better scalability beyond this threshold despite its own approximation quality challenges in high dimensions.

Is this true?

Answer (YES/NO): NO